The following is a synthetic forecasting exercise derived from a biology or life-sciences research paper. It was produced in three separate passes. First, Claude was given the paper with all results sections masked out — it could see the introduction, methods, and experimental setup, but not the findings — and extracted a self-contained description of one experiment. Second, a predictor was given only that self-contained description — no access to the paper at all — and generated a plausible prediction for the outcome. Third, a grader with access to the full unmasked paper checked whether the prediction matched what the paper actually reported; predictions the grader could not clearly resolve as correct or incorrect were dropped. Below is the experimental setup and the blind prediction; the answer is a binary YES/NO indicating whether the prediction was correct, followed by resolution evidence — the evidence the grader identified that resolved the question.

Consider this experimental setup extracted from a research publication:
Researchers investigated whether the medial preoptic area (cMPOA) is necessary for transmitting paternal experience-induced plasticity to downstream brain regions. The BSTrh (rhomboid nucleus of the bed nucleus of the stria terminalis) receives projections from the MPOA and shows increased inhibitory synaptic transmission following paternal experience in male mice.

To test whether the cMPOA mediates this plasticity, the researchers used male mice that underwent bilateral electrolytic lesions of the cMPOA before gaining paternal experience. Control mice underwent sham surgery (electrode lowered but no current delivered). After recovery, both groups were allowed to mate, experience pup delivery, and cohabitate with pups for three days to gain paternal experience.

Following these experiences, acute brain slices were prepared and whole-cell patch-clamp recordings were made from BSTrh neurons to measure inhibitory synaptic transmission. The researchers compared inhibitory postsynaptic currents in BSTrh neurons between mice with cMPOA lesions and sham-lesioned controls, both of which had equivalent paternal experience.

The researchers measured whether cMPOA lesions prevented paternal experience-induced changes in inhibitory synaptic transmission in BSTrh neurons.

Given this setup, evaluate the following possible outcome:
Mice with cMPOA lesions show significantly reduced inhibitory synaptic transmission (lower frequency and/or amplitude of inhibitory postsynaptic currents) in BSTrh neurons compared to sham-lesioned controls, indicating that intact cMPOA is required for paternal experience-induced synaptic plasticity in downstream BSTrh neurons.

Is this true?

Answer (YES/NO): YES